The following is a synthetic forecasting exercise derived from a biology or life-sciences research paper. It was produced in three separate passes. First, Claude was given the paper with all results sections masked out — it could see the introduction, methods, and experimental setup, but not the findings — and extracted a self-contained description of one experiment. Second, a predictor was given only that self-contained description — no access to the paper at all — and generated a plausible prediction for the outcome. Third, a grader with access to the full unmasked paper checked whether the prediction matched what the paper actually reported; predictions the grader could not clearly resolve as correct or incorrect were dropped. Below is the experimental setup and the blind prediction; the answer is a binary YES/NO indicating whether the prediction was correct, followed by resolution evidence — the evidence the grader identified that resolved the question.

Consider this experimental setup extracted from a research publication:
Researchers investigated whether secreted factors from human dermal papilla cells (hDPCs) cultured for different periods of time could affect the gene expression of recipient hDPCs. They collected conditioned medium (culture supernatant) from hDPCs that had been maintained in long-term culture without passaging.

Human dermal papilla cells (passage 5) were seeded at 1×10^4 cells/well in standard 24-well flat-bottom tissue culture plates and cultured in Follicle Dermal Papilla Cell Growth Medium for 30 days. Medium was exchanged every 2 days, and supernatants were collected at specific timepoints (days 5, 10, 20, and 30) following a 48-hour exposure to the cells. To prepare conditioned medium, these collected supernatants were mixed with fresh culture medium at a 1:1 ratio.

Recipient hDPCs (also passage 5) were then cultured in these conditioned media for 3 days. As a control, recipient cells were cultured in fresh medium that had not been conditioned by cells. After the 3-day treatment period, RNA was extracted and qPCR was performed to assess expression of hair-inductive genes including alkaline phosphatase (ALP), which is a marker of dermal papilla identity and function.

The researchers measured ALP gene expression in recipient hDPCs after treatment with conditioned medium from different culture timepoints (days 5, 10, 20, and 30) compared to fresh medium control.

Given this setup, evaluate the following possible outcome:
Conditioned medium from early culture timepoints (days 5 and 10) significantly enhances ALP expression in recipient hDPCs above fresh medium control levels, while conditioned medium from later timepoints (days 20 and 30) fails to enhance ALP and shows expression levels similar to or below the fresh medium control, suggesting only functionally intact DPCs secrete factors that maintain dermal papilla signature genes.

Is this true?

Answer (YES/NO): NO